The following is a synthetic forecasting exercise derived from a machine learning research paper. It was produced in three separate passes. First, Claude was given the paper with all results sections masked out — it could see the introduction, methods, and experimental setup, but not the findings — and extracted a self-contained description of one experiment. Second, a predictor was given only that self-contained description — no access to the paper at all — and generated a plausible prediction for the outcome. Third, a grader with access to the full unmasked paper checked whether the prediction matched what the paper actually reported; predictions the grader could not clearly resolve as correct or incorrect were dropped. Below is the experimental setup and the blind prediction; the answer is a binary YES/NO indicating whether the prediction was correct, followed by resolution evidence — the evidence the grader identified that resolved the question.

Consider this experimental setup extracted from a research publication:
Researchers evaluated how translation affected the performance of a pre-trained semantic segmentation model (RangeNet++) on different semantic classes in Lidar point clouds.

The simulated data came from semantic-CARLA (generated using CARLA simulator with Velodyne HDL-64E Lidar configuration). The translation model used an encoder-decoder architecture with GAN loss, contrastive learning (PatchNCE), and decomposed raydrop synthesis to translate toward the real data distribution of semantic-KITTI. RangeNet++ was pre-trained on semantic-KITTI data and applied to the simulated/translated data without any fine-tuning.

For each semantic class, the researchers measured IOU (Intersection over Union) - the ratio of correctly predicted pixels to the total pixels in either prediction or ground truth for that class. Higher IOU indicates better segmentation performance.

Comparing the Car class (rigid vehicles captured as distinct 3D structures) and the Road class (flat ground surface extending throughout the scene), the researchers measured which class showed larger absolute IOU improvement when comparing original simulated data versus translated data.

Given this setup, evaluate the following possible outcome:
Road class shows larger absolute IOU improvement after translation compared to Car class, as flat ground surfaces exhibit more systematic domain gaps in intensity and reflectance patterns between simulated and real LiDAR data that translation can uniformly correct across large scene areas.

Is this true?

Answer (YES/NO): YES